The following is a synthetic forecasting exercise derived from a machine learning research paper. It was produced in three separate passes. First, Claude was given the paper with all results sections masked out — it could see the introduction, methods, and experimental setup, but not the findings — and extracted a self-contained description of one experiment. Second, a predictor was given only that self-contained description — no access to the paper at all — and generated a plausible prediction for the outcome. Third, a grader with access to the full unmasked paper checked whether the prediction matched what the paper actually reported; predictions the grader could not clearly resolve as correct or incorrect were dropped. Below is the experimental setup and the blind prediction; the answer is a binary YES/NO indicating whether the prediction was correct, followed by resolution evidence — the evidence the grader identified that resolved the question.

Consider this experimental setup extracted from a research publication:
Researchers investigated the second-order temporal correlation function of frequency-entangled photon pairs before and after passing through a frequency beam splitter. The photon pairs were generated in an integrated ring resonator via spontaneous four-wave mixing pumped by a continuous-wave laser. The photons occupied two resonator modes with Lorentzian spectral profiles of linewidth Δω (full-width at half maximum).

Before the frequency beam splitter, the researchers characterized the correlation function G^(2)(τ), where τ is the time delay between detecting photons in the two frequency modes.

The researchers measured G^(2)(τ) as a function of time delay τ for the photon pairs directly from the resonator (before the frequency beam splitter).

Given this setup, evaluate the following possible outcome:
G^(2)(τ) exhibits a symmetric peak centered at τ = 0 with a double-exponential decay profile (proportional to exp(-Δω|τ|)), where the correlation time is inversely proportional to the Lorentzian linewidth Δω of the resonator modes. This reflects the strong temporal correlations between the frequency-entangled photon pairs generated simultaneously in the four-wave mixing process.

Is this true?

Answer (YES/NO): YES